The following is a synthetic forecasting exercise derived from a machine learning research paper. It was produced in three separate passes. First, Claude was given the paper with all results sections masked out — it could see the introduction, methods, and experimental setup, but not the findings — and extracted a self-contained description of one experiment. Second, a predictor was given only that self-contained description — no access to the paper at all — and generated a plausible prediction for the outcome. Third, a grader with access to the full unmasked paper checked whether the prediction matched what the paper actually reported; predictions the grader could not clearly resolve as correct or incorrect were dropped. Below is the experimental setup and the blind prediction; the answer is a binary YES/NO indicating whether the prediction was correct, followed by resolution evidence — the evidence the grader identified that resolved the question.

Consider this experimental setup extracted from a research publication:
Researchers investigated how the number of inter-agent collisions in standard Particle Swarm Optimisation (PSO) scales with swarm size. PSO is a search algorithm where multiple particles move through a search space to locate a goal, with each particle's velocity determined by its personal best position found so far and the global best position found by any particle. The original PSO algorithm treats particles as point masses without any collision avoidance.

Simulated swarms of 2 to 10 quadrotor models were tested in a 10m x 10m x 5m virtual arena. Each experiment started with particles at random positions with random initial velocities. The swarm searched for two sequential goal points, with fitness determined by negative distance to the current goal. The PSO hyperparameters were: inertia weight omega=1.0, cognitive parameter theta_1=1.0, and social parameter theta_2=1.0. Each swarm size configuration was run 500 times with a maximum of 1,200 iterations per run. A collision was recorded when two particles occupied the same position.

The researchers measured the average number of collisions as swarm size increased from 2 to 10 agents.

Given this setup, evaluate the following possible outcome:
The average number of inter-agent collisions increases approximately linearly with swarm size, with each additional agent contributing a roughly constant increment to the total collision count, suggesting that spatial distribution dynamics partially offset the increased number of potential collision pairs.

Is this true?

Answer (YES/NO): NO